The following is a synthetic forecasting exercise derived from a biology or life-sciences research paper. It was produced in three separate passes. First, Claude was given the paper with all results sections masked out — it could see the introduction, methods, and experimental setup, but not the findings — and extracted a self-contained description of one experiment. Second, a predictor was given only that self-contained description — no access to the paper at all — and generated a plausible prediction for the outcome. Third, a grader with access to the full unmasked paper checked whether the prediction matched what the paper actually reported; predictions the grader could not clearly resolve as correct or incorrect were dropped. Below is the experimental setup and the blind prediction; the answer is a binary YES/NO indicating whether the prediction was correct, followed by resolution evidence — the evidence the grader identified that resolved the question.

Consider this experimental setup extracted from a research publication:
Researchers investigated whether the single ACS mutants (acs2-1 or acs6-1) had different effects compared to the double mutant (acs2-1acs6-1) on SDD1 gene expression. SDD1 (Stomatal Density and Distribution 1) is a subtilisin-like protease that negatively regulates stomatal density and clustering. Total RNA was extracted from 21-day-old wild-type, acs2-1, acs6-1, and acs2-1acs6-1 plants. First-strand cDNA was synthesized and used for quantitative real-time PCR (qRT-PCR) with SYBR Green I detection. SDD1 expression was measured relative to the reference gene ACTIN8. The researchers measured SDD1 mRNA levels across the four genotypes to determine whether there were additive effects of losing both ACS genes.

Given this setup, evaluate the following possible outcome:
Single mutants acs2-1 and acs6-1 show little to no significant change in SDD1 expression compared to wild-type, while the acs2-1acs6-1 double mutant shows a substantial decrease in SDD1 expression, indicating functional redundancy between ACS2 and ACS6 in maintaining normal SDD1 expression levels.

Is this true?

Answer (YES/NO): NO